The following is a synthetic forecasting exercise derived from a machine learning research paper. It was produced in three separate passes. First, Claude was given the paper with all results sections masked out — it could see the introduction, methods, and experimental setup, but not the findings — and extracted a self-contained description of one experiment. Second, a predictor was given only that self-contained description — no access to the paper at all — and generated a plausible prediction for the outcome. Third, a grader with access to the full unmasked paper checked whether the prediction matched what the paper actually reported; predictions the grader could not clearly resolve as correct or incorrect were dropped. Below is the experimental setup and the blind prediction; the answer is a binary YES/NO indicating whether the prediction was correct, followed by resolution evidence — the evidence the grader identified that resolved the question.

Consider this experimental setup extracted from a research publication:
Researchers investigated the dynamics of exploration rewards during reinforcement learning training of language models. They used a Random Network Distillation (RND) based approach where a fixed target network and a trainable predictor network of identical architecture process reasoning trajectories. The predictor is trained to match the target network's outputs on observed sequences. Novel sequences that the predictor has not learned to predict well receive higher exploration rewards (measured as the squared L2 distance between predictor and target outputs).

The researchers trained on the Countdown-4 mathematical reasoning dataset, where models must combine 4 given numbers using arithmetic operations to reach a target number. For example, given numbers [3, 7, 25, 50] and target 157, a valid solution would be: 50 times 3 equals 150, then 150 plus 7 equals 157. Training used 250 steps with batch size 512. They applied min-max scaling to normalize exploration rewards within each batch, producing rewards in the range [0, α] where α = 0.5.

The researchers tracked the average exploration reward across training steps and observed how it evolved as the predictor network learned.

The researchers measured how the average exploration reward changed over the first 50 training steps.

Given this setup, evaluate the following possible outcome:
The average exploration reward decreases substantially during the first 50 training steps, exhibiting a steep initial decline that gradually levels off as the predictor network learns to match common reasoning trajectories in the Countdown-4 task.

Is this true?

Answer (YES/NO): YES